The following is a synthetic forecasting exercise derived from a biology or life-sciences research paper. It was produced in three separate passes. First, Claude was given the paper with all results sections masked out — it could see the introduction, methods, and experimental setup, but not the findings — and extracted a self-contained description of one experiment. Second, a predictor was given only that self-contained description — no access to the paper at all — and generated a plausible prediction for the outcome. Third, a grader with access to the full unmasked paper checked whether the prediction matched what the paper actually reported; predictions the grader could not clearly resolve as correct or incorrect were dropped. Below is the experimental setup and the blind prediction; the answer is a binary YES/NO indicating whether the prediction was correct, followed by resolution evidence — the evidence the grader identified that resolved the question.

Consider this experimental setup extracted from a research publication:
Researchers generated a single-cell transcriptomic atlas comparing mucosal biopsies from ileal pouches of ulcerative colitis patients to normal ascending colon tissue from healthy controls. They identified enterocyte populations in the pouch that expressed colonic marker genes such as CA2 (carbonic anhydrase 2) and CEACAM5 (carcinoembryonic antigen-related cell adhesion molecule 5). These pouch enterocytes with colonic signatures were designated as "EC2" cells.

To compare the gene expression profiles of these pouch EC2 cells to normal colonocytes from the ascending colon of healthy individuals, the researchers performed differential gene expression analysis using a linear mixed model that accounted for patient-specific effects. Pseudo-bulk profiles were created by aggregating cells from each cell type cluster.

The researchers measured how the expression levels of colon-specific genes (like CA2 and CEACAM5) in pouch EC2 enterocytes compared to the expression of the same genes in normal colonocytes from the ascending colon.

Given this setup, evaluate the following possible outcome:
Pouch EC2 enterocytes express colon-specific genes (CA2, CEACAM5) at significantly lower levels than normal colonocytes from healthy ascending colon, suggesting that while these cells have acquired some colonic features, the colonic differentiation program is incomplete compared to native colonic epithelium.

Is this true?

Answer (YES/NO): YES